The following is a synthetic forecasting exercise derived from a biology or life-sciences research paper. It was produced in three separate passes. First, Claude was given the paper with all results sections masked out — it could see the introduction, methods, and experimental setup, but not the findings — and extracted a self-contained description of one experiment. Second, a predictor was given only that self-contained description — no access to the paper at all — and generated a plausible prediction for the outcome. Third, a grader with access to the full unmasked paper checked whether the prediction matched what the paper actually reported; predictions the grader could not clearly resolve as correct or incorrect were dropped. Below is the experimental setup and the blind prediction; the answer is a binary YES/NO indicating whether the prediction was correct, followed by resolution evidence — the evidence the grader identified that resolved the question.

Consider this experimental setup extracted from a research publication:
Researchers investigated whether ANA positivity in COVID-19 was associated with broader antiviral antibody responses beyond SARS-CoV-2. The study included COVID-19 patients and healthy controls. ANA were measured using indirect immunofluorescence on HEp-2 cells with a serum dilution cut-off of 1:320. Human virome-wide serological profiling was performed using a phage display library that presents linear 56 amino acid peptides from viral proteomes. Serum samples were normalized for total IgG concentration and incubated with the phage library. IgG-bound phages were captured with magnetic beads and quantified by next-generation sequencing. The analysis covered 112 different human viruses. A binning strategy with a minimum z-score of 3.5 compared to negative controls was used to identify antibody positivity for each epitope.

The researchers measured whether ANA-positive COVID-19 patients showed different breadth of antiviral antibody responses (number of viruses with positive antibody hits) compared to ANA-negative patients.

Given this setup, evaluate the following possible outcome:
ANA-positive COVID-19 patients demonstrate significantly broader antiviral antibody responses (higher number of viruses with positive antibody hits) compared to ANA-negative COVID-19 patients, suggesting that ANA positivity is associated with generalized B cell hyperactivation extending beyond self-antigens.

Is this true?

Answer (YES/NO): YES